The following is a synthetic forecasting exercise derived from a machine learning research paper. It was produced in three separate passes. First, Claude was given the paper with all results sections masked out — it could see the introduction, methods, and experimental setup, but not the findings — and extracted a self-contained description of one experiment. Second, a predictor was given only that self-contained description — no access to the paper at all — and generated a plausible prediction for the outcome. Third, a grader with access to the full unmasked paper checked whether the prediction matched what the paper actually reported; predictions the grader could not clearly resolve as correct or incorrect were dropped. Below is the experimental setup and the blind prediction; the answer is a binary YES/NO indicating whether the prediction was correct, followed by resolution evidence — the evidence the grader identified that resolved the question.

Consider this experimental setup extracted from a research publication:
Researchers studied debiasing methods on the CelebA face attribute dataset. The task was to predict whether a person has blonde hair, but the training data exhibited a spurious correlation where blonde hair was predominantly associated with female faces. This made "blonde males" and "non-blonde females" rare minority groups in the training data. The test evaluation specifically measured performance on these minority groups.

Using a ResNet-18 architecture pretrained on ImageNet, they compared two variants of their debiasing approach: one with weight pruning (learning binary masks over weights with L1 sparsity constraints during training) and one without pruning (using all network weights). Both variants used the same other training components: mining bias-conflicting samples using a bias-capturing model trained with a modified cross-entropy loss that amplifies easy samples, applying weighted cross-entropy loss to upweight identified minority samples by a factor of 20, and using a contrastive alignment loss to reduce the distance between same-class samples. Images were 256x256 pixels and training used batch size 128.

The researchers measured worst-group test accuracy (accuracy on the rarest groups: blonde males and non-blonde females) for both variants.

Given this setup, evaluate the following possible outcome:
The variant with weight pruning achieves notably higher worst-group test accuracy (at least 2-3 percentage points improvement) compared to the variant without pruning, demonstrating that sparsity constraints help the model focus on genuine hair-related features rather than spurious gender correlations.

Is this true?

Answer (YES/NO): YES